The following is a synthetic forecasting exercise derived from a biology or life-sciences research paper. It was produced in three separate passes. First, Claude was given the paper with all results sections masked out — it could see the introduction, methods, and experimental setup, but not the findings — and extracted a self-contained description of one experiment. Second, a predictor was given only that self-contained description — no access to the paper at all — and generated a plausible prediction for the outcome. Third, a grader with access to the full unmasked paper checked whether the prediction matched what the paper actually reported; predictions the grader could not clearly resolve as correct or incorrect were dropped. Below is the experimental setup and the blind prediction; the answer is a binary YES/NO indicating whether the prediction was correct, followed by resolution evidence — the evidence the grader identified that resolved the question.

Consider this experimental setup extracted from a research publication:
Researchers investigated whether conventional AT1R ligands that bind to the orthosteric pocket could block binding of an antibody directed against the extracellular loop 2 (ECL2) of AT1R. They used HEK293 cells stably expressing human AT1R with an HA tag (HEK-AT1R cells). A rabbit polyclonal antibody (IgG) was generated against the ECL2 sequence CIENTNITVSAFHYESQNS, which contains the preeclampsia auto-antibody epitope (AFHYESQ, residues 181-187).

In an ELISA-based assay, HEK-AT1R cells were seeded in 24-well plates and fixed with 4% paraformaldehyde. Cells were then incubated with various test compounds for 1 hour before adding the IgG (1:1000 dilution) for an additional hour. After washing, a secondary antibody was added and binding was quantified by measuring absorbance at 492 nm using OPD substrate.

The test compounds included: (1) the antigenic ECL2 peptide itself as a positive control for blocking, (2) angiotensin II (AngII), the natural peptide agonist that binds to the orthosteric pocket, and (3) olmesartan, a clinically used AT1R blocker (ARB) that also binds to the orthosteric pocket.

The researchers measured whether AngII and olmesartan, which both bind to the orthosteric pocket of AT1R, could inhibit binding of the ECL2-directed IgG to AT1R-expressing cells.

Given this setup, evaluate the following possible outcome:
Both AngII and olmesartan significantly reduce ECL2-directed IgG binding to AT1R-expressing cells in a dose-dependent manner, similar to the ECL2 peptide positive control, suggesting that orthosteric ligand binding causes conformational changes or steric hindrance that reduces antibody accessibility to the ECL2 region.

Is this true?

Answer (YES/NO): NO